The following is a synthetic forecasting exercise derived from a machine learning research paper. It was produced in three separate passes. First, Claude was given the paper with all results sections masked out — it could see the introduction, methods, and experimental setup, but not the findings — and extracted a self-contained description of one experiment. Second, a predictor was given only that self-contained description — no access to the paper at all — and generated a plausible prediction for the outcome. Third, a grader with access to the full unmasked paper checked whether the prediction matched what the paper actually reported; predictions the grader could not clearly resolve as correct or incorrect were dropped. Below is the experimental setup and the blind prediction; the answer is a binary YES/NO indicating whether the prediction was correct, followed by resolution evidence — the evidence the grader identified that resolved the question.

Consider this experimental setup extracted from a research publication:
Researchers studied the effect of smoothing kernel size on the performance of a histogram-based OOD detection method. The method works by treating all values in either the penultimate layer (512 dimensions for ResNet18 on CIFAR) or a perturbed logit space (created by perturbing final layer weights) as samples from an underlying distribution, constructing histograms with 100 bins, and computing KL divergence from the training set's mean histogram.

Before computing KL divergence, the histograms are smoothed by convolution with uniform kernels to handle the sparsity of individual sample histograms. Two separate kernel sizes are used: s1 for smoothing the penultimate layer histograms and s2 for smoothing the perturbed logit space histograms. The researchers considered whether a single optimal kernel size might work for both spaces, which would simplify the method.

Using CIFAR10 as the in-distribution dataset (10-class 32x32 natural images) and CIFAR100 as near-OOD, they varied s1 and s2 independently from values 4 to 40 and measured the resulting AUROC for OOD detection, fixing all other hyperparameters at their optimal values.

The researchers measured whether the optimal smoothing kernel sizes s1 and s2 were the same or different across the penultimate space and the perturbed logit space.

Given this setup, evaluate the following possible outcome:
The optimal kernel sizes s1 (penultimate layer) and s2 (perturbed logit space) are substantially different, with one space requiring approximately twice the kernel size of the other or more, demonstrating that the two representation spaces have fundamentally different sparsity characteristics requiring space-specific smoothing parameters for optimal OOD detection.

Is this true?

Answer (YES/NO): YES